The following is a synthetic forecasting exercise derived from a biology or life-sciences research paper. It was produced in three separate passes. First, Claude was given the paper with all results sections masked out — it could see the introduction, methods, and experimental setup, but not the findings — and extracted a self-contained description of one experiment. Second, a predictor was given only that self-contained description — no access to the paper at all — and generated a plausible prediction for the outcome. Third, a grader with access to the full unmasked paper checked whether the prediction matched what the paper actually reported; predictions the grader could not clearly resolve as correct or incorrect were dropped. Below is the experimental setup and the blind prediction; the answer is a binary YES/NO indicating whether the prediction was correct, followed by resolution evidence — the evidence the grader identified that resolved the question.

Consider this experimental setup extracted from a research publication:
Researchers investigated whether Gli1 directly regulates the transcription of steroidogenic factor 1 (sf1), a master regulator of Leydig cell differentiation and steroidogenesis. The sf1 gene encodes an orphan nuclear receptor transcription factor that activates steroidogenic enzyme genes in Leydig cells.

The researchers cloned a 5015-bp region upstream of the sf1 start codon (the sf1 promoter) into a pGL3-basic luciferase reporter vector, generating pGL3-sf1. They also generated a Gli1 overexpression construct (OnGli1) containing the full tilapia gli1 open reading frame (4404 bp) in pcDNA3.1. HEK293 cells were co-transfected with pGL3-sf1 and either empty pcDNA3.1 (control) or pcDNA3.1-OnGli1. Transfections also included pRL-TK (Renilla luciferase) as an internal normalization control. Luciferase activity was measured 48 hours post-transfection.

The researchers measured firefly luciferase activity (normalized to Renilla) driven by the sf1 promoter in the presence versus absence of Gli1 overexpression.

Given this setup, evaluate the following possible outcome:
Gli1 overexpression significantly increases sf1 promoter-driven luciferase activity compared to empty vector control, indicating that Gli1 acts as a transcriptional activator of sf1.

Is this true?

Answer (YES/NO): YES